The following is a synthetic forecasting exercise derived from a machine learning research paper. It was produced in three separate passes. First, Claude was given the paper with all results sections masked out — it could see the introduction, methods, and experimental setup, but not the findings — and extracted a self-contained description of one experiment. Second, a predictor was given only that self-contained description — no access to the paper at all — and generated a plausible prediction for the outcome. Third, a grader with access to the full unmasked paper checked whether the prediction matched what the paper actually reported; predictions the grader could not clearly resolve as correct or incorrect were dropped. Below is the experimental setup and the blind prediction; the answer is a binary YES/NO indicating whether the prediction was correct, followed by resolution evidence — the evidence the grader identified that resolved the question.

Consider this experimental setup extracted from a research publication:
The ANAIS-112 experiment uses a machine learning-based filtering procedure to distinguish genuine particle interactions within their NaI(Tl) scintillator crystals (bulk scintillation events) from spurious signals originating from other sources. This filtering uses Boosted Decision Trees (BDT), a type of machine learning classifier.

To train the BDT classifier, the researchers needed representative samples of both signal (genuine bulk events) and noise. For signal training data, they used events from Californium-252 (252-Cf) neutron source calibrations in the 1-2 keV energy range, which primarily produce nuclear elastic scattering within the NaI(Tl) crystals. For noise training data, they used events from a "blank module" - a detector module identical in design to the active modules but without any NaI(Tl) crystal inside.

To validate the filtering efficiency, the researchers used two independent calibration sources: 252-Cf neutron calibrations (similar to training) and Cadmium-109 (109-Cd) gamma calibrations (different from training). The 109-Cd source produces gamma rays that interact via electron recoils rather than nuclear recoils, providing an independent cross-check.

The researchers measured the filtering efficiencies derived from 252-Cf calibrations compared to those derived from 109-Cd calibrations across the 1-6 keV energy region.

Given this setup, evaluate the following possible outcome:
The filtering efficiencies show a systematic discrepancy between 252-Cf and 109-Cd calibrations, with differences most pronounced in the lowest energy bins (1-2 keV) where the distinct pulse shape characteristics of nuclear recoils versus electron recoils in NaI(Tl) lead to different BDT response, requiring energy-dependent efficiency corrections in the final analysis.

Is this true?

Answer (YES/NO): NO